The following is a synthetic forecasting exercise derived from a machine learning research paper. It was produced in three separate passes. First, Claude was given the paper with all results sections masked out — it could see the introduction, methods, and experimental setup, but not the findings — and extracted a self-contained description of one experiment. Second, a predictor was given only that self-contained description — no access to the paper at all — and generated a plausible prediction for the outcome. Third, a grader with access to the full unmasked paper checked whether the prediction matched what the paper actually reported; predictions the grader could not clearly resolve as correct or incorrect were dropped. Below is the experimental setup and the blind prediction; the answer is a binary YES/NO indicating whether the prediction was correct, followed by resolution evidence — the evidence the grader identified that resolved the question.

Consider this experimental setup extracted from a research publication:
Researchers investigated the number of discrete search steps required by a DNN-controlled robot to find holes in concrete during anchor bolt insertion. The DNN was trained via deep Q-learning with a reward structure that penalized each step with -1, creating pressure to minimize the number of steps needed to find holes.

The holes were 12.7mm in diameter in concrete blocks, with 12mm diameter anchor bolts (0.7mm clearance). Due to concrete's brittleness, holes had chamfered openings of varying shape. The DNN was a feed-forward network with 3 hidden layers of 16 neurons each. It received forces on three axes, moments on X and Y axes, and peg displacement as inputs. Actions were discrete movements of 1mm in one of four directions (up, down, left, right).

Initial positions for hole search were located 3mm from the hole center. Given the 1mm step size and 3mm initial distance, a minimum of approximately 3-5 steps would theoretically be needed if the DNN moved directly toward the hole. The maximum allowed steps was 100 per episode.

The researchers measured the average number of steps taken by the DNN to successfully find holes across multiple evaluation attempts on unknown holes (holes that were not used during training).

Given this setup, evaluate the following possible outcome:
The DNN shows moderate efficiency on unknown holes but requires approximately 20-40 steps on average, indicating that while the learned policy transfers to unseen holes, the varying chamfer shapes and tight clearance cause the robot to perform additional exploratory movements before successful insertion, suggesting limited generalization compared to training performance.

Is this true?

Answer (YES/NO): NO